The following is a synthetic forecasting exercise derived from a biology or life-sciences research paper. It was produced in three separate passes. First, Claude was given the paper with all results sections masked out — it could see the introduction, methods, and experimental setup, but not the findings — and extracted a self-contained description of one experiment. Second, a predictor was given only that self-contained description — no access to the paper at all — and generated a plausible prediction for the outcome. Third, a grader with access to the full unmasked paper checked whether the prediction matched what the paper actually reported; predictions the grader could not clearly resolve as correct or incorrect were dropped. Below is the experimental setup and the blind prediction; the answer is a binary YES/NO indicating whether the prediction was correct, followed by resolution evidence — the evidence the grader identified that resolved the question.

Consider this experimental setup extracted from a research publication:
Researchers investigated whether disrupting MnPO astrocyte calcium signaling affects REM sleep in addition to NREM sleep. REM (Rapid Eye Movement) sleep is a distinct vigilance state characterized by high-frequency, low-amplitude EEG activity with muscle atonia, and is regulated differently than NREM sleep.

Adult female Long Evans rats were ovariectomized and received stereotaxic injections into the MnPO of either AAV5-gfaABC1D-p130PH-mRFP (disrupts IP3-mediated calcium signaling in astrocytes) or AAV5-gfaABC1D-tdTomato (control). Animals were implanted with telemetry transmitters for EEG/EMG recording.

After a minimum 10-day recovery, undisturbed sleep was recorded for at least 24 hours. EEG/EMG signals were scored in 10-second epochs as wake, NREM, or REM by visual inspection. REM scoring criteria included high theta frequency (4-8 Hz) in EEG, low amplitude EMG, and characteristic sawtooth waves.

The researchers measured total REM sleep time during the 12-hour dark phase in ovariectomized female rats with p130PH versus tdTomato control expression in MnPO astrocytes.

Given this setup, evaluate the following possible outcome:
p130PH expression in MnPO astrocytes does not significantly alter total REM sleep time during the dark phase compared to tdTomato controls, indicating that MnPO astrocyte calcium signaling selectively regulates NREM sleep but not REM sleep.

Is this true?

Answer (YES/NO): YES